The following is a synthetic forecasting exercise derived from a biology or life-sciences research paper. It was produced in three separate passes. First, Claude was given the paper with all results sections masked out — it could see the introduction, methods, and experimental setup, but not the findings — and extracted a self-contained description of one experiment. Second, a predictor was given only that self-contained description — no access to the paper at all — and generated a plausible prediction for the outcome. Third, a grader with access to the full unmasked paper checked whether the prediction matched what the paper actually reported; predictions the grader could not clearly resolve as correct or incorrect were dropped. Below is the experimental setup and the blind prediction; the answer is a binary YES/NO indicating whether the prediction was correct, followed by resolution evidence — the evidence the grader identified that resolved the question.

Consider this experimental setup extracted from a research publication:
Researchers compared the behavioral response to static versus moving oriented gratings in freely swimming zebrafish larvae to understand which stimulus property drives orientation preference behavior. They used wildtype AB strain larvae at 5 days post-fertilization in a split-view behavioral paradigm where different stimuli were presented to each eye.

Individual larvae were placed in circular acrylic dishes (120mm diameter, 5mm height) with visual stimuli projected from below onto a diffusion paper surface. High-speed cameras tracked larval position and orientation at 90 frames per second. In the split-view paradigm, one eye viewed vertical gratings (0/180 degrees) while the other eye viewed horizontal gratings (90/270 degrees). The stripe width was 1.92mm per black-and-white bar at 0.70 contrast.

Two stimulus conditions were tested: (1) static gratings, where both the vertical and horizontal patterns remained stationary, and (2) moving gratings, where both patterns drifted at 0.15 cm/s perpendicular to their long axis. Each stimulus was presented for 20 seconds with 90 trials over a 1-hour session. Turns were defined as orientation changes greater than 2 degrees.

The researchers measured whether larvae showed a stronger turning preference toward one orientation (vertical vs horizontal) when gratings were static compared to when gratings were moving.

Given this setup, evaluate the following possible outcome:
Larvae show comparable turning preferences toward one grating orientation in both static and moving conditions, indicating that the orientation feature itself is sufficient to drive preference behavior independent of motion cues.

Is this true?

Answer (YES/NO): NO